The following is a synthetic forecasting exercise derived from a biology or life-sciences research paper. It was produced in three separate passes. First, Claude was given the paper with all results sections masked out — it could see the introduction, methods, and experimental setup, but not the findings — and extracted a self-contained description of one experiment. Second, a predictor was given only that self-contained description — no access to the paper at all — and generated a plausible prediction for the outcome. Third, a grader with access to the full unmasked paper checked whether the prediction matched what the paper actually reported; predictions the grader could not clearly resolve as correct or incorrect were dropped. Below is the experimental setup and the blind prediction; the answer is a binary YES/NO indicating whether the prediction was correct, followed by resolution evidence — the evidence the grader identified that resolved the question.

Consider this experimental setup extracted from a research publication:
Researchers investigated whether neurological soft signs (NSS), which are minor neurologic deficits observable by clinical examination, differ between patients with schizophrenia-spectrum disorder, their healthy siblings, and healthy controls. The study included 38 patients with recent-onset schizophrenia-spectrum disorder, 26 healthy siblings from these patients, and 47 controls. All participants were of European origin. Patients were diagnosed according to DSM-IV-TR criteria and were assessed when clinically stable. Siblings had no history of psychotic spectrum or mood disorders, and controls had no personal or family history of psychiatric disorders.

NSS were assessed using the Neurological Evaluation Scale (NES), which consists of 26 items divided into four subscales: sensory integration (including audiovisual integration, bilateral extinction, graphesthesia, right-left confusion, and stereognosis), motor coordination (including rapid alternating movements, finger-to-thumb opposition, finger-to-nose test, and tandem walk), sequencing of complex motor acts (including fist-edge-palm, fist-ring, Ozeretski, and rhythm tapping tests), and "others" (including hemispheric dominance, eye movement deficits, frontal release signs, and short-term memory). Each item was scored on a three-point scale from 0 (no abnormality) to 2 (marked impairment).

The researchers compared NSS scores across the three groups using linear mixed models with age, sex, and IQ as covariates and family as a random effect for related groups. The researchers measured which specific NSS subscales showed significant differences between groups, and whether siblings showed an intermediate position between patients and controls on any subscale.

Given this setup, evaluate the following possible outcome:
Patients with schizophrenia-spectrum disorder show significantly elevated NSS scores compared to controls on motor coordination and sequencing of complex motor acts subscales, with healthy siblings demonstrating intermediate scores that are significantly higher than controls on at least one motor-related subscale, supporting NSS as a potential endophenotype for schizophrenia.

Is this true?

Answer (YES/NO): YES